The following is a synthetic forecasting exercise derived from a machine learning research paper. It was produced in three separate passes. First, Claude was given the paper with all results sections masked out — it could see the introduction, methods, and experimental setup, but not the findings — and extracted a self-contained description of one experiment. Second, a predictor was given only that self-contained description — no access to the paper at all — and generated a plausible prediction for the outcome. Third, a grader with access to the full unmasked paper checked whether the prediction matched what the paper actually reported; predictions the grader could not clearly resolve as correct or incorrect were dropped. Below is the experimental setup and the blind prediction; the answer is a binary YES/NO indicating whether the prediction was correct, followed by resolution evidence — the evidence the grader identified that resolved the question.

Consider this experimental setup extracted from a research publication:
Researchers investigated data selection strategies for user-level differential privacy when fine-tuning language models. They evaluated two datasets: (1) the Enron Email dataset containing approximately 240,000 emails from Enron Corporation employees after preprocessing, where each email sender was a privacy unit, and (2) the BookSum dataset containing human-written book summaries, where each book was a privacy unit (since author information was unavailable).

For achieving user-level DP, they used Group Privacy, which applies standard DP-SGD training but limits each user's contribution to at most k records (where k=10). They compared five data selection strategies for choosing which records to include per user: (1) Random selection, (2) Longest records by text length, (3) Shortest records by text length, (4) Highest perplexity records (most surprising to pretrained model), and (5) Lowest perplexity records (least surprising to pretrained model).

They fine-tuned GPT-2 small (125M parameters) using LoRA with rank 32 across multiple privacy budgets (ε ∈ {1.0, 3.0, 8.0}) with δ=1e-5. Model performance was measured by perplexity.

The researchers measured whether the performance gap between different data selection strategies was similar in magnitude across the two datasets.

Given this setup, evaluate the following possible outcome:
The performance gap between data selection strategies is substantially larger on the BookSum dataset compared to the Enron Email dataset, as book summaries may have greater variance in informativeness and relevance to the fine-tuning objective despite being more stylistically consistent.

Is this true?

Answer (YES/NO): NO